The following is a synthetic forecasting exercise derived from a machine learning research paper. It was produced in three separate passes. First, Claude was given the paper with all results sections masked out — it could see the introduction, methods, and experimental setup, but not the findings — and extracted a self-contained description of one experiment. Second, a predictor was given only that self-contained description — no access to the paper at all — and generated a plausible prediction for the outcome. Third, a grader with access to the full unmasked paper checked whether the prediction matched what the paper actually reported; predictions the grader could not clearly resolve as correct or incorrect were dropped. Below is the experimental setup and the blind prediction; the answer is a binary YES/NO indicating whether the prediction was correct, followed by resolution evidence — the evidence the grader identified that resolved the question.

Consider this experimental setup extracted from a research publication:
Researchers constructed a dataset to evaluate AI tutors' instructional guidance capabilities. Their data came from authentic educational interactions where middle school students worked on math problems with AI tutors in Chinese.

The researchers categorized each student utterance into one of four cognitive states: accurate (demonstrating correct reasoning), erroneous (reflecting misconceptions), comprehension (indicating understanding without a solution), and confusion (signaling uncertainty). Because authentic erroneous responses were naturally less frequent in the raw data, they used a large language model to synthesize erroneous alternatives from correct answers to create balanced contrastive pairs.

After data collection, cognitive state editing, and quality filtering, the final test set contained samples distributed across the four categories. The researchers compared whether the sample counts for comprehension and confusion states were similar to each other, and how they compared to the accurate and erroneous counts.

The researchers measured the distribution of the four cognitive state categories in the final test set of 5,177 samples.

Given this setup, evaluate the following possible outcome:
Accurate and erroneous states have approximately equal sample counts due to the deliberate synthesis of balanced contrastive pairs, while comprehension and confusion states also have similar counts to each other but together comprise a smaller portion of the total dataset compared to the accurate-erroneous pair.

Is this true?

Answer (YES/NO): NO